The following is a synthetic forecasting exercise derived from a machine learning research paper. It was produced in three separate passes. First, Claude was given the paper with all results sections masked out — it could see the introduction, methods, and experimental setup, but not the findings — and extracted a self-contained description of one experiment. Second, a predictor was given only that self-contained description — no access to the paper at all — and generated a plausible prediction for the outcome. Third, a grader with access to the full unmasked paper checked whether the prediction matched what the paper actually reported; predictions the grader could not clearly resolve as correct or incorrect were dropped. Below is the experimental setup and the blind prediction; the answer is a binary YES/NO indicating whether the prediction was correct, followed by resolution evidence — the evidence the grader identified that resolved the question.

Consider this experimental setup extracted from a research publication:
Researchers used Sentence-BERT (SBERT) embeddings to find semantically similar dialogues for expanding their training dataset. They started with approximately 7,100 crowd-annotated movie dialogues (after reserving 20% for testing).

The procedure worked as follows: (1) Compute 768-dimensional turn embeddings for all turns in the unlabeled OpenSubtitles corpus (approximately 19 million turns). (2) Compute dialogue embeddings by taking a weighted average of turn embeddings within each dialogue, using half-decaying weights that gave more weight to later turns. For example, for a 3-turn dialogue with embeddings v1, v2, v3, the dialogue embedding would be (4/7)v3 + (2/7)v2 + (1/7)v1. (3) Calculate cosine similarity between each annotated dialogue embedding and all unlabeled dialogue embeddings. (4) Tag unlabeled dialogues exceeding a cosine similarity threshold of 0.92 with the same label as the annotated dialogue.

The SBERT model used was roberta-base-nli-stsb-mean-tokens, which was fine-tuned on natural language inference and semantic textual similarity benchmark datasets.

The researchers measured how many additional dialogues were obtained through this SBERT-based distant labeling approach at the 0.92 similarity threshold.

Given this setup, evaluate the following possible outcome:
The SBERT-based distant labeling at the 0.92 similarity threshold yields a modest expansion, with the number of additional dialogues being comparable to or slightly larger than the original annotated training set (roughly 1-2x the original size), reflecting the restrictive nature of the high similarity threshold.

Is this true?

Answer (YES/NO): NO